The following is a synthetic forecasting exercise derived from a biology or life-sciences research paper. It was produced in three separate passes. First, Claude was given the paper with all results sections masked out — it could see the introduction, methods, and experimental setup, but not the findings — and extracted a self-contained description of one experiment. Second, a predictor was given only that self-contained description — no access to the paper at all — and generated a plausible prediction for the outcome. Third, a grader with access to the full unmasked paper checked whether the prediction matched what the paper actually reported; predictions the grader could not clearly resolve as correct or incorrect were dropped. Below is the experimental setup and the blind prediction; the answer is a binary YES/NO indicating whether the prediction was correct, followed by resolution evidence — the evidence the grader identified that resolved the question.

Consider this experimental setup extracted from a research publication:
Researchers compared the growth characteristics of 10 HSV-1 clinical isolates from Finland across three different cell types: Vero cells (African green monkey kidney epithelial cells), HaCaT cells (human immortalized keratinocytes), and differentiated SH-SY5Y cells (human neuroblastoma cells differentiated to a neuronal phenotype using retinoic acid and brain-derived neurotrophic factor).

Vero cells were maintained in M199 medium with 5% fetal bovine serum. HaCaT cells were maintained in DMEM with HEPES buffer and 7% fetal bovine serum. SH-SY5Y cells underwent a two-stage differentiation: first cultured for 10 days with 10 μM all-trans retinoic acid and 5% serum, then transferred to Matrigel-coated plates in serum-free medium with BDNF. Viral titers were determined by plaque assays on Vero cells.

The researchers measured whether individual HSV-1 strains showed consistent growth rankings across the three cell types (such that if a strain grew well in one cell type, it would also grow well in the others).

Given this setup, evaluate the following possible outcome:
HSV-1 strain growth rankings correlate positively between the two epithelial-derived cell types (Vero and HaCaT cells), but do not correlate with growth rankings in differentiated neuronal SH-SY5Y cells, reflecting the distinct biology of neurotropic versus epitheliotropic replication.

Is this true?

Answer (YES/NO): NO